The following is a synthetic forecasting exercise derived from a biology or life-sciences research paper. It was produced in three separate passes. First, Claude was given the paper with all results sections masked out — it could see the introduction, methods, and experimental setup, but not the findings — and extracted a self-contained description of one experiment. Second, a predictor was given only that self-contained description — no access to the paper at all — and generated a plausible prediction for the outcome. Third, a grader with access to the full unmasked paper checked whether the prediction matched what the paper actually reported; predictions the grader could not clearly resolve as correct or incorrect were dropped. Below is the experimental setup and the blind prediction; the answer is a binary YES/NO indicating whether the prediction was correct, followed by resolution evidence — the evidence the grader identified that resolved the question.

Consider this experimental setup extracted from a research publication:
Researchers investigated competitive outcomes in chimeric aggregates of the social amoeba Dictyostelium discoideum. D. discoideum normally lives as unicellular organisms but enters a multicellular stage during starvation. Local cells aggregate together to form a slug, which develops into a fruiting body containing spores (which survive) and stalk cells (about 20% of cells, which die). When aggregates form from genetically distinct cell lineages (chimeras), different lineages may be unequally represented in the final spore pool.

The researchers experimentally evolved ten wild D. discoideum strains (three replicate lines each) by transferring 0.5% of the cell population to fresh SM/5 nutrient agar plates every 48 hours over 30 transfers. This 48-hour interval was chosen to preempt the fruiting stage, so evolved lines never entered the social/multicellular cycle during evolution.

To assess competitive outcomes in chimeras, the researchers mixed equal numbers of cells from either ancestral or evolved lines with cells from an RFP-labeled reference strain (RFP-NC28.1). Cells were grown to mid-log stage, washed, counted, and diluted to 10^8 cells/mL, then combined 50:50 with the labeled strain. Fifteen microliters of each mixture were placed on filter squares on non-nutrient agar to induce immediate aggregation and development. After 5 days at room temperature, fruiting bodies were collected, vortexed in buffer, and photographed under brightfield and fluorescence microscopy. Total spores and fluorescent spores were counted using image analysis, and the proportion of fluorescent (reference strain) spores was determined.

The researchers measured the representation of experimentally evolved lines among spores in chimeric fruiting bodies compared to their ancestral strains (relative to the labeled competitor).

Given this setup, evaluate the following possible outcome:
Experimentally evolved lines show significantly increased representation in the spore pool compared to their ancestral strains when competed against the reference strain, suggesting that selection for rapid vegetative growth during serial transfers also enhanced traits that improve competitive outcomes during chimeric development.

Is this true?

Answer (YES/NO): NO